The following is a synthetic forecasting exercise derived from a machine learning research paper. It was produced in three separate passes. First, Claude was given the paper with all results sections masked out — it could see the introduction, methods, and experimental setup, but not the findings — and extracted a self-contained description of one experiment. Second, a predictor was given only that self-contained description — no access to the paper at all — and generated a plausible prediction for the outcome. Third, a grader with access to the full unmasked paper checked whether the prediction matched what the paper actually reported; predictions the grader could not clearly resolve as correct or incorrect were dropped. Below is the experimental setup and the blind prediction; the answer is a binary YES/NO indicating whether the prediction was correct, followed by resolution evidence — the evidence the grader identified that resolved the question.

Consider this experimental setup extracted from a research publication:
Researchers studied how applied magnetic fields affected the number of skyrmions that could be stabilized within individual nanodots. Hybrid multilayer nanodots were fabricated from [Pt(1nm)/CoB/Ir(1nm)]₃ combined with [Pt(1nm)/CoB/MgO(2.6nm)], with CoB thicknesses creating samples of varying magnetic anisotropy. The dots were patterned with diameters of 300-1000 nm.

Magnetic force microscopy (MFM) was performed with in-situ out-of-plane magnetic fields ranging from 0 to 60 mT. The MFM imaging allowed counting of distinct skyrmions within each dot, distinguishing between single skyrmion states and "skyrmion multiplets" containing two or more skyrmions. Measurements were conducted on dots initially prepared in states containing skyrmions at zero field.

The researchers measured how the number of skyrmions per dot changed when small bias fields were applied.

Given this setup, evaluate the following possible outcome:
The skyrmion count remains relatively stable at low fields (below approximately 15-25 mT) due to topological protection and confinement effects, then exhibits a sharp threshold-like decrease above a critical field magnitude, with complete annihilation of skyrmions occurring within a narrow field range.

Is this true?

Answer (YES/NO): NO